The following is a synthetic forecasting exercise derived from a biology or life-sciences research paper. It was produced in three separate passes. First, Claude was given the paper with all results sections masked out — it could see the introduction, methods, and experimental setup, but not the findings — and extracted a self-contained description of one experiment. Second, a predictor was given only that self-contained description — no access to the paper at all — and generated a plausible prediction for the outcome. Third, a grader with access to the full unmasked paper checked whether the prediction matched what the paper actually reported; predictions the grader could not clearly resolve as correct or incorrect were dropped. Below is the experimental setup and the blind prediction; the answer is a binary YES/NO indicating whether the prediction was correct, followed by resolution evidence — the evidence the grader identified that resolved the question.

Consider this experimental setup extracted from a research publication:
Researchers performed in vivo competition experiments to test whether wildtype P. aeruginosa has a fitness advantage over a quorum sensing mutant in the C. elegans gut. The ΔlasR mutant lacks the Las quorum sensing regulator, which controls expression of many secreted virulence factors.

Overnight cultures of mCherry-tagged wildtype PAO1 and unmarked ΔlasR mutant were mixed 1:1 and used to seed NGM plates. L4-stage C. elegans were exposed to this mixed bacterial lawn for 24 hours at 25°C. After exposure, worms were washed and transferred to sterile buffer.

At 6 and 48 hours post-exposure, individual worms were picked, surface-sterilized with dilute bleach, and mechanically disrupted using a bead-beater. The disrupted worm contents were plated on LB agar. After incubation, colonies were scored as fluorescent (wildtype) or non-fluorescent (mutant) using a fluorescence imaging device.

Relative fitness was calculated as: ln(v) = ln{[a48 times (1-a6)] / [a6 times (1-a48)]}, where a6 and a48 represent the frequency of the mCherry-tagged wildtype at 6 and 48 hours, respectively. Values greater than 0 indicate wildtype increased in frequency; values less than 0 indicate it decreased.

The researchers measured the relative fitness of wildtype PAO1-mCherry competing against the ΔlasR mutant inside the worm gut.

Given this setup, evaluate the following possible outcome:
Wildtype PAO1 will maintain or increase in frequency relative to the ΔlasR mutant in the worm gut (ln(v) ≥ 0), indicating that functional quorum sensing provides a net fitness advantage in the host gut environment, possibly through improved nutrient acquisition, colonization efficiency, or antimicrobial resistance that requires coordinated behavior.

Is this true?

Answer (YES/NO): NO